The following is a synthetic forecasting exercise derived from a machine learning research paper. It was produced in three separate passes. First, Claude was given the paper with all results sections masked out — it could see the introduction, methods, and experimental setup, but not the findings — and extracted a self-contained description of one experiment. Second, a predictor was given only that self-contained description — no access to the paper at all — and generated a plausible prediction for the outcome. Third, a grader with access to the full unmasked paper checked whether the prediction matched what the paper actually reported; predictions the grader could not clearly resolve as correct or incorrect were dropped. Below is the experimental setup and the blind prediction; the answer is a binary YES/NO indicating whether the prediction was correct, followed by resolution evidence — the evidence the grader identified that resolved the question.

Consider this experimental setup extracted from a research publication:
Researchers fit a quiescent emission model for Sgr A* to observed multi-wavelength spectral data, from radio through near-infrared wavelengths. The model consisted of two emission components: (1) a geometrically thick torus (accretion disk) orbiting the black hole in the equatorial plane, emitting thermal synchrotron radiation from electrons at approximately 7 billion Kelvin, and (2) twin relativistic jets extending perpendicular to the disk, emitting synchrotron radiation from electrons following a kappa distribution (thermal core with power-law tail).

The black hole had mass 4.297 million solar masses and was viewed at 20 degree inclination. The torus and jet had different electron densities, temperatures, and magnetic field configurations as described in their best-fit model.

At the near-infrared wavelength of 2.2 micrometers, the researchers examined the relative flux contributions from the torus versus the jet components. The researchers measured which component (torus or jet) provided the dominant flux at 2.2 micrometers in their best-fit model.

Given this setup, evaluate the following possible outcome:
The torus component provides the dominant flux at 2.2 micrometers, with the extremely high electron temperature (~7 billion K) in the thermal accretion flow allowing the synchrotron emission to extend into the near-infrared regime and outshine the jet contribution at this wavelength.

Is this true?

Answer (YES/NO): NO